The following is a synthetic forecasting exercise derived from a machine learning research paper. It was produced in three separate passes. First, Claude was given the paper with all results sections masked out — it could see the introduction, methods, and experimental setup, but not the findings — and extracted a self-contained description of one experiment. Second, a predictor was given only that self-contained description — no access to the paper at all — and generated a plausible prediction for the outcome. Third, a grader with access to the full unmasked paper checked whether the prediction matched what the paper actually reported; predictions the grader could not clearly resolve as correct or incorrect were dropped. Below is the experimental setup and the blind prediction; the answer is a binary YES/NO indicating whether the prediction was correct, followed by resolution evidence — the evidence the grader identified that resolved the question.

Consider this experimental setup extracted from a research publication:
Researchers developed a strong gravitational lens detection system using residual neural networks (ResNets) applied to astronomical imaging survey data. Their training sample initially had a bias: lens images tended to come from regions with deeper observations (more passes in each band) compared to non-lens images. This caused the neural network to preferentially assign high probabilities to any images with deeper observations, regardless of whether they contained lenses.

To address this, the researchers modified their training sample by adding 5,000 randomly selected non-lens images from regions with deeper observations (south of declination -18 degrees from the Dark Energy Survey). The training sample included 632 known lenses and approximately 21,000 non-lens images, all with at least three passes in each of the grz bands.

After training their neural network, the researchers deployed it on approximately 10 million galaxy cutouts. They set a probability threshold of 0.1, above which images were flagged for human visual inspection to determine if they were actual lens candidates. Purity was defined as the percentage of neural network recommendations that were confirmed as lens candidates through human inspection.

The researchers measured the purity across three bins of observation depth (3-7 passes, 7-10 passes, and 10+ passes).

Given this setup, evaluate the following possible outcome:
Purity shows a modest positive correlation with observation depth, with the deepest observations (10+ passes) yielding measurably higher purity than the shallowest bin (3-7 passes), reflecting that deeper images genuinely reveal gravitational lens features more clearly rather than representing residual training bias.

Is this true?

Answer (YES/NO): NO